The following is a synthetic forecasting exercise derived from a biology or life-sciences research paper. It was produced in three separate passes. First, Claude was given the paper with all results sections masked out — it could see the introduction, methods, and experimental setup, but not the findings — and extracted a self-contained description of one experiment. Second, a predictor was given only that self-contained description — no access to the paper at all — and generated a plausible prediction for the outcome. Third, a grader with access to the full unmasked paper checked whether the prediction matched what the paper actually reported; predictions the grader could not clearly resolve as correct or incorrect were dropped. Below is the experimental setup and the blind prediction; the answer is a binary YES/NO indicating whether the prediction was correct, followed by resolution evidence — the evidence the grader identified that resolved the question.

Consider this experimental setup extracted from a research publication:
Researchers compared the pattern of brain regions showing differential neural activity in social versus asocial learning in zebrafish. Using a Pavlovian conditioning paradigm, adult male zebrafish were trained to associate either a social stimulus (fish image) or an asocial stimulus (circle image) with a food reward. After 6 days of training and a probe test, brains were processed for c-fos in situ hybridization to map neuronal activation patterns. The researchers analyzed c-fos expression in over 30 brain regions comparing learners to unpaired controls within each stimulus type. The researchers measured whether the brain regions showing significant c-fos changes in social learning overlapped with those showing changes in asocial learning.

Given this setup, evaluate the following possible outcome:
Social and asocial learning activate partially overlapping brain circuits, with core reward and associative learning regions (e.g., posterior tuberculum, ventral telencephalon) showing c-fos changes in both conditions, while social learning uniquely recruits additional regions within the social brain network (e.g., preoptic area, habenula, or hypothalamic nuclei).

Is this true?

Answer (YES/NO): NO